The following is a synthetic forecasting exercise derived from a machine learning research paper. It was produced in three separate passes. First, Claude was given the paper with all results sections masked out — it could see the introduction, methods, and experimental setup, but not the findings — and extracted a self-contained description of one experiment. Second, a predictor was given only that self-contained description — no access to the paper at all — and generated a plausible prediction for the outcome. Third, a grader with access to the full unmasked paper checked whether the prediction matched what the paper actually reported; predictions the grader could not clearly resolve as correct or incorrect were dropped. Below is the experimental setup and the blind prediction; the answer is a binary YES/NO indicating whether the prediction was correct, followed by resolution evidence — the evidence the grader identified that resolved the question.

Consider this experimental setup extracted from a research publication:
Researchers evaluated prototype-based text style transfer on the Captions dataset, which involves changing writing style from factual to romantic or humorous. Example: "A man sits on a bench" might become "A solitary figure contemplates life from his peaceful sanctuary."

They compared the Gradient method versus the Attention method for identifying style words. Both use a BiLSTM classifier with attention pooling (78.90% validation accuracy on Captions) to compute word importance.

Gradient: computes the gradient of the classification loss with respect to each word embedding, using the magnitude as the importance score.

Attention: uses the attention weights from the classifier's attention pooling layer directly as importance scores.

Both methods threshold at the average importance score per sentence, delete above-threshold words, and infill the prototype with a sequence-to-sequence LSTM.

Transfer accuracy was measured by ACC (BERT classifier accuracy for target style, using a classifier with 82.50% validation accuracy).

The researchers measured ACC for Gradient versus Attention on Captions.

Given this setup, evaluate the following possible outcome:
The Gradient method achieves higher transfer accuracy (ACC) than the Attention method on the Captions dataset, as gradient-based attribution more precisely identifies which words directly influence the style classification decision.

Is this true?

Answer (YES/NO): NO